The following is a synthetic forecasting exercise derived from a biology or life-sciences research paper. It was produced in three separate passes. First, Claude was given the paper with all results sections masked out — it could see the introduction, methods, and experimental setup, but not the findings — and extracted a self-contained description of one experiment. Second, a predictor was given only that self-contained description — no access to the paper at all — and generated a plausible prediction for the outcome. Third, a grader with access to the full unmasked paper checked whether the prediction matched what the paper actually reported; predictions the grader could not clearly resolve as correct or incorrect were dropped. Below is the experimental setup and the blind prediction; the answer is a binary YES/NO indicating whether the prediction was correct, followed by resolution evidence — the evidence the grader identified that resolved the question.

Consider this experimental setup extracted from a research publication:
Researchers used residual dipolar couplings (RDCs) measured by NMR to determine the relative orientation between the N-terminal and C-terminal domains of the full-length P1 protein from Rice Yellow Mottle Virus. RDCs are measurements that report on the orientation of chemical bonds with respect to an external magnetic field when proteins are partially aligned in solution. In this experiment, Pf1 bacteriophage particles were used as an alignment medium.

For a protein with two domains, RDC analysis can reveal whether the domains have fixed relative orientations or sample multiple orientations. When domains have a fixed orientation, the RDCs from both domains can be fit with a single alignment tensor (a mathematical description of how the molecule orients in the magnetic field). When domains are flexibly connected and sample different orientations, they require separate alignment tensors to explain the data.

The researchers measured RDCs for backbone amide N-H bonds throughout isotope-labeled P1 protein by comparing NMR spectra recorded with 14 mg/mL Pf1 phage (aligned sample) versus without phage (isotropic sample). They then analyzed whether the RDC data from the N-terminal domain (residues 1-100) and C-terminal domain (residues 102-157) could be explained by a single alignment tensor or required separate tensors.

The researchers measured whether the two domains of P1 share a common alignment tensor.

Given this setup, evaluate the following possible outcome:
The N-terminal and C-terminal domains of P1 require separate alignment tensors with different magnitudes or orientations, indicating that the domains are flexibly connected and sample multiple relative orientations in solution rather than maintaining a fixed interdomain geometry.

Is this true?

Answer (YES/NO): YES